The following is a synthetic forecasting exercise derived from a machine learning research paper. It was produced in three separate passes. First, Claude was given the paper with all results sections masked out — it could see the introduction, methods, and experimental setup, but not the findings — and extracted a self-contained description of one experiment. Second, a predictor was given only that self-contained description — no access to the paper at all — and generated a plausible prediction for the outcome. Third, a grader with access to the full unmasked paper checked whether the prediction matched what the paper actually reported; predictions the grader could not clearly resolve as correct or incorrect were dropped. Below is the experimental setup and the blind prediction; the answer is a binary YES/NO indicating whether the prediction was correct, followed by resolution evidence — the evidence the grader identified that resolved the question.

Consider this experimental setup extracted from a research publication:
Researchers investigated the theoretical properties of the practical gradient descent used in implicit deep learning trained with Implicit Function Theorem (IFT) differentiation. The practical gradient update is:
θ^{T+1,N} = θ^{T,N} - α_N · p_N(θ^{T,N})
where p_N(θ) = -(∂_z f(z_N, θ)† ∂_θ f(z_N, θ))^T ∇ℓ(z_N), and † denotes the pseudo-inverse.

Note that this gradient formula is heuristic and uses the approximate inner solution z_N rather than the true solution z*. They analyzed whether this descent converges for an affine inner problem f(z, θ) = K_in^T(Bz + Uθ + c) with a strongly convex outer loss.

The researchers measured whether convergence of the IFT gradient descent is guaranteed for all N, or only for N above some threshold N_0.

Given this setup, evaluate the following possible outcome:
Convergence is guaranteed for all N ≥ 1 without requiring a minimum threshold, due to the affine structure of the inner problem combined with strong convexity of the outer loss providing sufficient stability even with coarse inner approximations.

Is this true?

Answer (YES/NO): NO